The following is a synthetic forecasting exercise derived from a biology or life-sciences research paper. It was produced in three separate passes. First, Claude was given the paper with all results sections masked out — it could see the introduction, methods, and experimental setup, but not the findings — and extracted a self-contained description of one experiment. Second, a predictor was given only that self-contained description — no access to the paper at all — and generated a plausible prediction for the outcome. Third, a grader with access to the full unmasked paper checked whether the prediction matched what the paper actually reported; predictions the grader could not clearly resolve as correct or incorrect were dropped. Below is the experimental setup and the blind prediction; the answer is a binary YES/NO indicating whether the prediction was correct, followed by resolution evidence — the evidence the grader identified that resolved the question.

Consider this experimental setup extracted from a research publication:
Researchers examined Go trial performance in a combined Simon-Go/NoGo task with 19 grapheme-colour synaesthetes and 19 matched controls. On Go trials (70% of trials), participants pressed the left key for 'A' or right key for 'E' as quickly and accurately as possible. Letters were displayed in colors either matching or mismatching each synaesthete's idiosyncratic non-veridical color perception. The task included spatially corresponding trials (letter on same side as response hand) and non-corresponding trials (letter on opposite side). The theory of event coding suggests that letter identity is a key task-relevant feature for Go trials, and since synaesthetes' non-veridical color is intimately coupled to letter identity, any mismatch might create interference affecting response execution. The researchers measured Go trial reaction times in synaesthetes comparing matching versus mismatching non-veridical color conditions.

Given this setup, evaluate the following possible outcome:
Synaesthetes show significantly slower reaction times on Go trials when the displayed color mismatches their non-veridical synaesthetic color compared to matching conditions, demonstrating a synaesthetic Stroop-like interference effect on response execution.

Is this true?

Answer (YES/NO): NO